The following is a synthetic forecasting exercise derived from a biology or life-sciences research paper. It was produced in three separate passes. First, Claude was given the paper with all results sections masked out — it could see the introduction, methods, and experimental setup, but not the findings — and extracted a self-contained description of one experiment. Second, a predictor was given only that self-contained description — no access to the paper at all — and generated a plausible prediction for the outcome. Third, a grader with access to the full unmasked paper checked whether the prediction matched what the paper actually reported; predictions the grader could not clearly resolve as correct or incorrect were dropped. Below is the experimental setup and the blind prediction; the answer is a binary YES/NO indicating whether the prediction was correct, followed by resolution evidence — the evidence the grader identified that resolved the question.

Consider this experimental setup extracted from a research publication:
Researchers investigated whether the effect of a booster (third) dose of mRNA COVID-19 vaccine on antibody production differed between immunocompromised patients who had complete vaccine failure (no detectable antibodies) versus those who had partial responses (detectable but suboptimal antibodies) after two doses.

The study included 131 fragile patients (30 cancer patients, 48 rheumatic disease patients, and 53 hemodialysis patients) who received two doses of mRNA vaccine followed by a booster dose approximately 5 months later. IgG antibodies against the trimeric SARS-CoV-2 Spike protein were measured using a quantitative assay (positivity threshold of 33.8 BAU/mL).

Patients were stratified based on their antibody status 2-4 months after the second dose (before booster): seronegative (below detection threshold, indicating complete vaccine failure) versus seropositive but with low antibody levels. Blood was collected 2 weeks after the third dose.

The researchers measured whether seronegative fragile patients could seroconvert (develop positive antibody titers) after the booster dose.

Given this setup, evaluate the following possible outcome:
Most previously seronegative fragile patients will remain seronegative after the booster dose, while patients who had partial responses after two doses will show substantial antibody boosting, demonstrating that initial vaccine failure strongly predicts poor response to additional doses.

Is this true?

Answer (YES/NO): NO